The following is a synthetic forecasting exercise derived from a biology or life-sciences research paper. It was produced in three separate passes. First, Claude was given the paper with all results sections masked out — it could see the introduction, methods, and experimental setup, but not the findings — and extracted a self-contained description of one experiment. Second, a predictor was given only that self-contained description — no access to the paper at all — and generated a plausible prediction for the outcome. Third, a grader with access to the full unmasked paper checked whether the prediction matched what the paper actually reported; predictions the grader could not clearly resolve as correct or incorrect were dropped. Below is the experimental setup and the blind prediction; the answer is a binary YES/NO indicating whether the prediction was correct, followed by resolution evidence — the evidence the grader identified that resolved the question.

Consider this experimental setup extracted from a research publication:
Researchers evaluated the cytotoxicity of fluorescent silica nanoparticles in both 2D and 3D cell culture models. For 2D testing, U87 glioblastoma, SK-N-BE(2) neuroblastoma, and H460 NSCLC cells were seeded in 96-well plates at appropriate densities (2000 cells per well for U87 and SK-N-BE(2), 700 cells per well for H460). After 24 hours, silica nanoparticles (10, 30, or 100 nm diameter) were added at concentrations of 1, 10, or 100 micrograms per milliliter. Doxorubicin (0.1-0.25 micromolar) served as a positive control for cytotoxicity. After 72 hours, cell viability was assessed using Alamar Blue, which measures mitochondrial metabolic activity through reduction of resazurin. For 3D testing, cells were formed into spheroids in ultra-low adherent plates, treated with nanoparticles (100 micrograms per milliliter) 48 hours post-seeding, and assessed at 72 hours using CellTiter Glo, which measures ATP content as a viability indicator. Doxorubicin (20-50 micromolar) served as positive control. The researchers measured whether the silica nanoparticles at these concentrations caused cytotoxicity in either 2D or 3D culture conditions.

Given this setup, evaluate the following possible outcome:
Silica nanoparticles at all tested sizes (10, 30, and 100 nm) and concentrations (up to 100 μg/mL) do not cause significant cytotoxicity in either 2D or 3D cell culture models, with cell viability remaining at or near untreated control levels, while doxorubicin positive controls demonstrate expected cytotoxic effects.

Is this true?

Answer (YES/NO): YES